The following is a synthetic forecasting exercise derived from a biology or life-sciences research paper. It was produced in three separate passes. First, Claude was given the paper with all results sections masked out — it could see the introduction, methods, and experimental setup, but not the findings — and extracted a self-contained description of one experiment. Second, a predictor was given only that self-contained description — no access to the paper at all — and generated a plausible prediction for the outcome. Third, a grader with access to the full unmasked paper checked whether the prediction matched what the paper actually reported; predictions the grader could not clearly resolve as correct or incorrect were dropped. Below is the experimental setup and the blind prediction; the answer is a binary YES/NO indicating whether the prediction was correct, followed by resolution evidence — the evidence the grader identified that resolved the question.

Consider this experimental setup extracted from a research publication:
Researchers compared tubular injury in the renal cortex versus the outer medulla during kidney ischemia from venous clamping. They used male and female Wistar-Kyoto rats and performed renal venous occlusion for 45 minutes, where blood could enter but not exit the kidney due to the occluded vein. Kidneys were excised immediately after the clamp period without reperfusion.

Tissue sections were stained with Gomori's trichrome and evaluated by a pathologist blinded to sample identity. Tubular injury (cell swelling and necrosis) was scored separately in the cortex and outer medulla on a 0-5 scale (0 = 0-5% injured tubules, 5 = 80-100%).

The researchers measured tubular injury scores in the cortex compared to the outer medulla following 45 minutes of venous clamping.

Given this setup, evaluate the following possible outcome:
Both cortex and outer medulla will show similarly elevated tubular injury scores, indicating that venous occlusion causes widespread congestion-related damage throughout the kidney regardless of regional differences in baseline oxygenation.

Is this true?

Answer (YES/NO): NO